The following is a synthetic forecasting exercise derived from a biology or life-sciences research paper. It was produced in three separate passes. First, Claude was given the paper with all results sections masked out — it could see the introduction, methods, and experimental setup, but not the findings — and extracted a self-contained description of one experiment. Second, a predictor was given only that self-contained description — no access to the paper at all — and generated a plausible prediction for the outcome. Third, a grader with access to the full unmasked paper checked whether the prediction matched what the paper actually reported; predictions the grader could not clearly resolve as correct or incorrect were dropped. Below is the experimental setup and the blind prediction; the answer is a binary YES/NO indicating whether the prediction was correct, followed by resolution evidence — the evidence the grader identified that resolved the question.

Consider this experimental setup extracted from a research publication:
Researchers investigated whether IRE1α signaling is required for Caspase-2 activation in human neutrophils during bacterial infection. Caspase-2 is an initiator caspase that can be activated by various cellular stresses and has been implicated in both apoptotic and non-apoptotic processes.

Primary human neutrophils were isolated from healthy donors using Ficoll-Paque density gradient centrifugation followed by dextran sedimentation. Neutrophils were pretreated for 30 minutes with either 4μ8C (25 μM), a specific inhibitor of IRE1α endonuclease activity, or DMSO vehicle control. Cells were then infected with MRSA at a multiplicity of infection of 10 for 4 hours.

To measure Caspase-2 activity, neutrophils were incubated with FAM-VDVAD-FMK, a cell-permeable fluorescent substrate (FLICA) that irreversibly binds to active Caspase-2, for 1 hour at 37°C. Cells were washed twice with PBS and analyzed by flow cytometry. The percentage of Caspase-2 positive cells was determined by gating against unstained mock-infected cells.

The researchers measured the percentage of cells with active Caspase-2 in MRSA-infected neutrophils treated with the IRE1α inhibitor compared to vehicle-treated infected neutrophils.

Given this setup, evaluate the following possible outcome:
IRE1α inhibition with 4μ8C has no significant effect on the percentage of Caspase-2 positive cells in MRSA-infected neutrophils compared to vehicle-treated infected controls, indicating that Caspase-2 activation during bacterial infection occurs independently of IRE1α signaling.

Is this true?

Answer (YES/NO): NO